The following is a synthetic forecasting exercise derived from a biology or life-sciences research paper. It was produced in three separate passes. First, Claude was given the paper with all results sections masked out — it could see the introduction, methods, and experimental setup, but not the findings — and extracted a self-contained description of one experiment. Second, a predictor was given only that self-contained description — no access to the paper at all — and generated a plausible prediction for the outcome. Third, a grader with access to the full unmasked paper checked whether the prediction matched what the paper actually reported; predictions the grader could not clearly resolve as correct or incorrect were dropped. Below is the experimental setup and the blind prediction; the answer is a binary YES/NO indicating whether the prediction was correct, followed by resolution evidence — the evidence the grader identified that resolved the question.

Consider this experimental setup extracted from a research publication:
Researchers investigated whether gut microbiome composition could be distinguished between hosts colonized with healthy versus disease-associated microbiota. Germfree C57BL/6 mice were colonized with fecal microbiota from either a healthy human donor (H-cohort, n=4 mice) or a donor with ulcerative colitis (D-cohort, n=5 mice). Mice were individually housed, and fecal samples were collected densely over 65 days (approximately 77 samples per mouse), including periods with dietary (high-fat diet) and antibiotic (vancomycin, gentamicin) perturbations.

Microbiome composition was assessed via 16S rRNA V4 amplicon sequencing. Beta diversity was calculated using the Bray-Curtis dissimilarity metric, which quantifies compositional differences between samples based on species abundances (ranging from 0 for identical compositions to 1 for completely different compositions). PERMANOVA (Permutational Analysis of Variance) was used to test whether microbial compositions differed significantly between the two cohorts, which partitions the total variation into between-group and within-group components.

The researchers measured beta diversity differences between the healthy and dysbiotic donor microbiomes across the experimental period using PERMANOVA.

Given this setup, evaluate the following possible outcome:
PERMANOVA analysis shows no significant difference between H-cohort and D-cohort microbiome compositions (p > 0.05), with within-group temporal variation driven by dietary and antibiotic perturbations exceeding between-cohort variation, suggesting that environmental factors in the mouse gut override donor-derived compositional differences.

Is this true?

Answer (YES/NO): NO